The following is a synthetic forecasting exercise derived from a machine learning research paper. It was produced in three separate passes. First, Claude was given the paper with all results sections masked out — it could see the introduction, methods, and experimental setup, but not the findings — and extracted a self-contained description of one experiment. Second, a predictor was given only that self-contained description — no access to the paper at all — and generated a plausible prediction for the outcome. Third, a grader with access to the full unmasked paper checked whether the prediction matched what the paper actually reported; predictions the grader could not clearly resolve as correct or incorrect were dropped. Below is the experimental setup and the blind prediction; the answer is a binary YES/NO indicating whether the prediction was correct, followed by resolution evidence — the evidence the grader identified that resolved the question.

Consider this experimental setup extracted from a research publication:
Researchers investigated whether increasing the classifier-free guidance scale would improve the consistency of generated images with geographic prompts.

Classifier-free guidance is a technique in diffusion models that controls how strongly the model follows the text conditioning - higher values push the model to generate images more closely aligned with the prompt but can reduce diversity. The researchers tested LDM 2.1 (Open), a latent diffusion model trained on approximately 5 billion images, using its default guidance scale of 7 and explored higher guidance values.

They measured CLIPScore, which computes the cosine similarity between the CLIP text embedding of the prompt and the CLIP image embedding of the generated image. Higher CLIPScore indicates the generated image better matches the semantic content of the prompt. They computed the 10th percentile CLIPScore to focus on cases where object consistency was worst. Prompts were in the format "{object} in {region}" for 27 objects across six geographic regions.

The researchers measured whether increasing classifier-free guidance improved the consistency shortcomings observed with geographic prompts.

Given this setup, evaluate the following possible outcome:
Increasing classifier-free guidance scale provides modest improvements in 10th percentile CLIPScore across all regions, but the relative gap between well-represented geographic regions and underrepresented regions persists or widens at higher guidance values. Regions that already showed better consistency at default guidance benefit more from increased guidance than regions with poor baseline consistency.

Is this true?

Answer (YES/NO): NO